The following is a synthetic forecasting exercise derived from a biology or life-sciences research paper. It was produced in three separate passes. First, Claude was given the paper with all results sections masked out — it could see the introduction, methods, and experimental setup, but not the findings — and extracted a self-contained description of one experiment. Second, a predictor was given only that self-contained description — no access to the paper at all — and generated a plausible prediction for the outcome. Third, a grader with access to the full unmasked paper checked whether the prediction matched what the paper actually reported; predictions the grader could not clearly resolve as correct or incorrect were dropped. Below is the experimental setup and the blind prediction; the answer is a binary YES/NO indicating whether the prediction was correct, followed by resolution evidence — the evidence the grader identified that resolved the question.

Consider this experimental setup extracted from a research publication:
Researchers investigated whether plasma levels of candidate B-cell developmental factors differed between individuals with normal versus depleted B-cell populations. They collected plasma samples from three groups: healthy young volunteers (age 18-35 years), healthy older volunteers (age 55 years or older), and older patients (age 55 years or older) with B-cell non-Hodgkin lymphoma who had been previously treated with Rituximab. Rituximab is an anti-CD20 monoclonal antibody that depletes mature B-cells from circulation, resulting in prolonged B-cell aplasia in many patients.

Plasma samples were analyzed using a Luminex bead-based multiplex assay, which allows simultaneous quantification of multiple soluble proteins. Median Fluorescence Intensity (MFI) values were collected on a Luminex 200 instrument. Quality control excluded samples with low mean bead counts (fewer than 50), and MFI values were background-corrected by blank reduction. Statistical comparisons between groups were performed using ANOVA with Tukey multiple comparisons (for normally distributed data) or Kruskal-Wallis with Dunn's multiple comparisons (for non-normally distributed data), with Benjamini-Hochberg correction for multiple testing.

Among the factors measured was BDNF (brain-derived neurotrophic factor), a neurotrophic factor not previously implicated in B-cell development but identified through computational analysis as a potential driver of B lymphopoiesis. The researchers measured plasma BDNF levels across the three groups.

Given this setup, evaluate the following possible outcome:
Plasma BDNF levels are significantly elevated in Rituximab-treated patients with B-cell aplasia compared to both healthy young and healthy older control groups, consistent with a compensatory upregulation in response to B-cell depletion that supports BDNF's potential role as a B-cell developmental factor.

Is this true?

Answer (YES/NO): NO